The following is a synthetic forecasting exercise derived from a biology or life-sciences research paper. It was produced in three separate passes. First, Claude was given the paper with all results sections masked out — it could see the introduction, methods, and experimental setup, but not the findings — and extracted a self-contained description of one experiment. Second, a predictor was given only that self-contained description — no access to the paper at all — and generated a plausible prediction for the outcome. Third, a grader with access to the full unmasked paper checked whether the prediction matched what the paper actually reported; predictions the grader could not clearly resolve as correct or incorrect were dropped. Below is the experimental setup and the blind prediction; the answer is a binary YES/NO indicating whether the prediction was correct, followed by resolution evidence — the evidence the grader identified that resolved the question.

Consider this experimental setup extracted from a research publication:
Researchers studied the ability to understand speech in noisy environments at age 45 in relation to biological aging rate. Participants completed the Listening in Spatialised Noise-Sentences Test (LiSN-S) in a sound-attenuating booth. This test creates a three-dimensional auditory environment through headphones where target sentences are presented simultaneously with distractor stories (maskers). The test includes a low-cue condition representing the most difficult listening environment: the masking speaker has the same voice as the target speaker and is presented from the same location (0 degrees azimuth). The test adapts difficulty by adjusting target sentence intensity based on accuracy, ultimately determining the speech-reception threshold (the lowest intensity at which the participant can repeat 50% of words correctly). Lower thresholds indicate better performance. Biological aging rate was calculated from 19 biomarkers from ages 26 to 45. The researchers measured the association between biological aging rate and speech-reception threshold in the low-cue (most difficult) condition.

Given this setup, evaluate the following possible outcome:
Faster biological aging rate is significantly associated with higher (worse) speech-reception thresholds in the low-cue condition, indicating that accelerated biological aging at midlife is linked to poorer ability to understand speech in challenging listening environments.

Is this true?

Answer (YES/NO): YES